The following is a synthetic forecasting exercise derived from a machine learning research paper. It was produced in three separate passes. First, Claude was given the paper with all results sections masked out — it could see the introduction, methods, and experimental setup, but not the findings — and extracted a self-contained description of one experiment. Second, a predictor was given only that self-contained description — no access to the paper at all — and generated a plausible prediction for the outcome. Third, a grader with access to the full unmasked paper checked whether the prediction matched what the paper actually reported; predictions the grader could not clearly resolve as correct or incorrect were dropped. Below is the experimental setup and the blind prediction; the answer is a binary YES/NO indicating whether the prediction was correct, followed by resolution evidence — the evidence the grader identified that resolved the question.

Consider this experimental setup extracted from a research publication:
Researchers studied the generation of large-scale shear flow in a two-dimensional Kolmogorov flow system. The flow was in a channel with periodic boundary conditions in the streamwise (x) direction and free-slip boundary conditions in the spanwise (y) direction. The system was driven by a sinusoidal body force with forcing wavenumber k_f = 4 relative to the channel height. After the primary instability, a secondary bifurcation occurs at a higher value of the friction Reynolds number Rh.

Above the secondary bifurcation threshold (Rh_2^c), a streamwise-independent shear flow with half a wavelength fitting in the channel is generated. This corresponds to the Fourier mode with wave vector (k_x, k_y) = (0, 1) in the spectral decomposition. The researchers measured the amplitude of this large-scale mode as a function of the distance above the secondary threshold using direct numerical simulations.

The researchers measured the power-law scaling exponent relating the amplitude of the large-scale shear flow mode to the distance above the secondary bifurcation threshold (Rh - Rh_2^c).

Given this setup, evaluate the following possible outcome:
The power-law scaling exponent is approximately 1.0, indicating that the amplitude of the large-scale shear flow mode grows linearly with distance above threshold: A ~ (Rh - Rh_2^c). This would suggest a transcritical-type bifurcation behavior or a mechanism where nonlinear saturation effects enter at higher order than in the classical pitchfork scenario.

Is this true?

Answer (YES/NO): NO